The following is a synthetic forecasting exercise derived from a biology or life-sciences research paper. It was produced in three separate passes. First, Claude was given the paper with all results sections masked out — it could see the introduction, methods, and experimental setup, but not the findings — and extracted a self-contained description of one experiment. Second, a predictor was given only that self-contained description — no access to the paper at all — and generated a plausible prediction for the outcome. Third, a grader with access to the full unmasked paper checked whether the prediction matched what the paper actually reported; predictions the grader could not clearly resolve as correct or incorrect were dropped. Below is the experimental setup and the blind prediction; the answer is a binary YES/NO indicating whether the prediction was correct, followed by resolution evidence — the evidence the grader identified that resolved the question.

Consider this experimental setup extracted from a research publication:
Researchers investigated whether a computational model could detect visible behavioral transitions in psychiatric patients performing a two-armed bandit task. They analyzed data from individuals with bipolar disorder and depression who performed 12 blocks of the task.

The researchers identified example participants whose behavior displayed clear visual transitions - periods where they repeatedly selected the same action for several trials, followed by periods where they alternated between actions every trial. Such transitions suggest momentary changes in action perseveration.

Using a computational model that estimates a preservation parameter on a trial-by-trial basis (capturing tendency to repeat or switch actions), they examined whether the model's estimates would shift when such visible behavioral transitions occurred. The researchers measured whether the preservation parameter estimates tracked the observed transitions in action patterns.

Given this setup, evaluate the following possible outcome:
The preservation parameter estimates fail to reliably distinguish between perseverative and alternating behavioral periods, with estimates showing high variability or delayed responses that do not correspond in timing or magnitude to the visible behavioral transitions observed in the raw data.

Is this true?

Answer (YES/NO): NO